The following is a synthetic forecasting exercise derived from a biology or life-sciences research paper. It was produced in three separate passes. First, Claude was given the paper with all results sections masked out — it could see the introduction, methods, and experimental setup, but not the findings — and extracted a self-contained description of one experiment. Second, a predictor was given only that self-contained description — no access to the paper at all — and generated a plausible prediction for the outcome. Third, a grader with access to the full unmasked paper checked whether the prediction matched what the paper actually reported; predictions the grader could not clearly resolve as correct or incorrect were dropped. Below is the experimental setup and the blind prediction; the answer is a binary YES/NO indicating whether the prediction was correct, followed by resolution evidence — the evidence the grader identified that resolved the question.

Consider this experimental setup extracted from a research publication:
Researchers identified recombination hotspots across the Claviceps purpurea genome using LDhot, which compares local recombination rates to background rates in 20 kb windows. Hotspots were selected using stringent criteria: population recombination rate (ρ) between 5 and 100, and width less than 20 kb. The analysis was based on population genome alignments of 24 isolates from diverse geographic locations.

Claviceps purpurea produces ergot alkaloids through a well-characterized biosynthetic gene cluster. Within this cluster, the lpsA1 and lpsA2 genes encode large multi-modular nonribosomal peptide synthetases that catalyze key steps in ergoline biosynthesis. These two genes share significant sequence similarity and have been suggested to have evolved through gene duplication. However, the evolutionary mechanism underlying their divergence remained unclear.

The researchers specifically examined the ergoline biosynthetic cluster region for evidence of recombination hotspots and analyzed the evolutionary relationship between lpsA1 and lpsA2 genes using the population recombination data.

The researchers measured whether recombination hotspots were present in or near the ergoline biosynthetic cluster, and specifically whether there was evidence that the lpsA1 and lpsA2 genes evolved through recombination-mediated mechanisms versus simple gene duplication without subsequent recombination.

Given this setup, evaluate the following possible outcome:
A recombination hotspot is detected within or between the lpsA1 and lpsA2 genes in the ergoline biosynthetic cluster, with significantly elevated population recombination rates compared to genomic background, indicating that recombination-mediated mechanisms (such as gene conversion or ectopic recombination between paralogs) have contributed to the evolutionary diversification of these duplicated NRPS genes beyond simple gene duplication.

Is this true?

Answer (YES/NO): YES